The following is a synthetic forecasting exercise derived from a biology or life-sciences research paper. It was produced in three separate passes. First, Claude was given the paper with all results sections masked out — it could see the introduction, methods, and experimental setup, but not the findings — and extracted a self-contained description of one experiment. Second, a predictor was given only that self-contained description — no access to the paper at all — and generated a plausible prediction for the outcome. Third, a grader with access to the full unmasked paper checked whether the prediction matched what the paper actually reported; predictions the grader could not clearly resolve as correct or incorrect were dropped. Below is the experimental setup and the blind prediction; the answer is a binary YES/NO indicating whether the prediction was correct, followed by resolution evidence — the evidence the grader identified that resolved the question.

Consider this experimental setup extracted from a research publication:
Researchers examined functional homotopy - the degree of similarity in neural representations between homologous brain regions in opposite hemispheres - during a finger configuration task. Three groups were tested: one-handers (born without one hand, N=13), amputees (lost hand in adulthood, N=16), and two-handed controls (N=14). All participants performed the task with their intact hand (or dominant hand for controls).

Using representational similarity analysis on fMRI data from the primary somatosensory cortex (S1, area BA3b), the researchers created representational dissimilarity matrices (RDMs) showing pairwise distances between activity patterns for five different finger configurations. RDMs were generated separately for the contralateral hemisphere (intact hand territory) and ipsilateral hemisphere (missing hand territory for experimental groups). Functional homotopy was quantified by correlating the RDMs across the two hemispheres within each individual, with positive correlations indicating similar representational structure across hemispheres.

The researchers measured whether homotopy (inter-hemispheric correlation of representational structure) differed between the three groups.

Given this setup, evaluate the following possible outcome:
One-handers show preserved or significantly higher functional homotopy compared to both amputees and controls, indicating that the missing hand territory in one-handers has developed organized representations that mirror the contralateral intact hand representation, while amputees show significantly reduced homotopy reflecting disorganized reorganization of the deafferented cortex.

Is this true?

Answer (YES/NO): NO